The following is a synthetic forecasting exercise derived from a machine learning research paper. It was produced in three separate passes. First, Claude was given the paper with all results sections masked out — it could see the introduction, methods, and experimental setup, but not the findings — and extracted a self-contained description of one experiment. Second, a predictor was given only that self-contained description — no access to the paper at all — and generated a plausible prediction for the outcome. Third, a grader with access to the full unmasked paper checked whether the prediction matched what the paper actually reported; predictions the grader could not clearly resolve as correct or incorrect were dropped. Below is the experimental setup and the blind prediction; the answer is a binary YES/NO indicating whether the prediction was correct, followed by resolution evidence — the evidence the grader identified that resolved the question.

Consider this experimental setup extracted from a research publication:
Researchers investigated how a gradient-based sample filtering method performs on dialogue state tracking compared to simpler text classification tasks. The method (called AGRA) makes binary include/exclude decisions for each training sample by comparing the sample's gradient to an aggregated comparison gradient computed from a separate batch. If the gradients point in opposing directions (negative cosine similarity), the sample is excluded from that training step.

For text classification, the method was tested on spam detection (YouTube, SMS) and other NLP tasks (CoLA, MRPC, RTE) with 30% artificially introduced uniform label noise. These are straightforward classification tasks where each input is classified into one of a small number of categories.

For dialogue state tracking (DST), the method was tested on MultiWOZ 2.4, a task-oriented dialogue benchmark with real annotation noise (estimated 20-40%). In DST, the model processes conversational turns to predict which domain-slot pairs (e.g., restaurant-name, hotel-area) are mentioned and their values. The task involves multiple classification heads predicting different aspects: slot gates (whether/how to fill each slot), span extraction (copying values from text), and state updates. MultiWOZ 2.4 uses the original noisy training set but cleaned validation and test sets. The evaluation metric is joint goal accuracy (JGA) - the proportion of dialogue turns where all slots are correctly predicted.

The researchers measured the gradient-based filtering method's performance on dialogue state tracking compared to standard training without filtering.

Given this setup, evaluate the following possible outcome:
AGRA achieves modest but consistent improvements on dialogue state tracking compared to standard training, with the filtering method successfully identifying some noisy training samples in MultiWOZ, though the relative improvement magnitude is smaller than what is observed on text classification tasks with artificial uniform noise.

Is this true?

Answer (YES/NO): NO